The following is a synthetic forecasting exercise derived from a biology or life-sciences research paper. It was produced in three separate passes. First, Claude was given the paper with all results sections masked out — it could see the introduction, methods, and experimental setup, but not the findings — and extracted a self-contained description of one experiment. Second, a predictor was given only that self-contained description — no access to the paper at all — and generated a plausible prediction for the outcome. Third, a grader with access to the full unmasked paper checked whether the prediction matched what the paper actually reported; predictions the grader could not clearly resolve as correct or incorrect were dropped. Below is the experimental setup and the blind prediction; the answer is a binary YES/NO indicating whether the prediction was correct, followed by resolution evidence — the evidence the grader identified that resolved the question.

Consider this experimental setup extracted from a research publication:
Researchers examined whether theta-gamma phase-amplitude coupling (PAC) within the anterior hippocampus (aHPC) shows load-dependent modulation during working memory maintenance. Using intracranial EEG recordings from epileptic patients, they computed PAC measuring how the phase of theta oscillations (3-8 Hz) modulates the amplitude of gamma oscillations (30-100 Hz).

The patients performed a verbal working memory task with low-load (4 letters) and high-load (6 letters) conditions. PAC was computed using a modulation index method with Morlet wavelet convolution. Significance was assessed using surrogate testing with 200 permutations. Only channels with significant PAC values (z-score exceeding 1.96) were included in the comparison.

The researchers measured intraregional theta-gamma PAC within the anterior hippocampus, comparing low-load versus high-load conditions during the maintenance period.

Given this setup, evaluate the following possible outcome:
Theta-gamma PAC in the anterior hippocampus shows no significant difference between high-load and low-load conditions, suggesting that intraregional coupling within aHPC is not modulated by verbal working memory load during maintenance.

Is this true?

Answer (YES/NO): NO